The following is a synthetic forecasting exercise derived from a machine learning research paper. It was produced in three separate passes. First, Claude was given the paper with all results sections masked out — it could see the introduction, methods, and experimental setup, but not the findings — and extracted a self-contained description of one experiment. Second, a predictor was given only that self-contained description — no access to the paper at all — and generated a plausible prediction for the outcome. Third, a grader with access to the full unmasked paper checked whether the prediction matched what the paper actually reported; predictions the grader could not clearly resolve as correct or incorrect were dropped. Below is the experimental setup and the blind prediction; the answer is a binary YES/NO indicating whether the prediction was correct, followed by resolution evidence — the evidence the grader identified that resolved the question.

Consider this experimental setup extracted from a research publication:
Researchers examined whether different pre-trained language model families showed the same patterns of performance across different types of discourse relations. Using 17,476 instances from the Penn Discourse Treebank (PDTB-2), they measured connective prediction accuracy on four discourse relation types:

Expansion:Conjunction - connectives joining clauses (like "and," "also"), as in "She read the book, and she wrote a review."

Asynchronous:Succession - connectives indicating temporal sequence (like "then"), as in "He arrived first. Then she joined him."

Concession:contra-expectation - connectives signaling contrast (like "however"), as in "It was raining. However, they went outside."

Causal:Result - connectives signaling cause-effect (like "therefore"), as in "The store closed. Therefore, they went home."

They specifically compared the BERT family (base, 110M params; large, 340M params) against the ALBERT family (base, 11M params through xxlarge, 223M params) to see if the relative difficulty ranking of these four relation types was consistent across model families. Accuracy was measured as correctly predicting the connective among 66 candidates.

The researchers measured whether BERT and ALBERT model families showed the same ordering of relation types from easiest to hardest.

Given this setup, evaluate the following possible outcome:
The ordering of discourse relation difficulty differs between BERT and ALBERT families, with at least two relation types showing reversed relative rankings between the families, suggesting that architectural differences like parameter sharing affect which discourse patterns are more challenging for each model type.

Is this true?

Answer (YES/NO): YES